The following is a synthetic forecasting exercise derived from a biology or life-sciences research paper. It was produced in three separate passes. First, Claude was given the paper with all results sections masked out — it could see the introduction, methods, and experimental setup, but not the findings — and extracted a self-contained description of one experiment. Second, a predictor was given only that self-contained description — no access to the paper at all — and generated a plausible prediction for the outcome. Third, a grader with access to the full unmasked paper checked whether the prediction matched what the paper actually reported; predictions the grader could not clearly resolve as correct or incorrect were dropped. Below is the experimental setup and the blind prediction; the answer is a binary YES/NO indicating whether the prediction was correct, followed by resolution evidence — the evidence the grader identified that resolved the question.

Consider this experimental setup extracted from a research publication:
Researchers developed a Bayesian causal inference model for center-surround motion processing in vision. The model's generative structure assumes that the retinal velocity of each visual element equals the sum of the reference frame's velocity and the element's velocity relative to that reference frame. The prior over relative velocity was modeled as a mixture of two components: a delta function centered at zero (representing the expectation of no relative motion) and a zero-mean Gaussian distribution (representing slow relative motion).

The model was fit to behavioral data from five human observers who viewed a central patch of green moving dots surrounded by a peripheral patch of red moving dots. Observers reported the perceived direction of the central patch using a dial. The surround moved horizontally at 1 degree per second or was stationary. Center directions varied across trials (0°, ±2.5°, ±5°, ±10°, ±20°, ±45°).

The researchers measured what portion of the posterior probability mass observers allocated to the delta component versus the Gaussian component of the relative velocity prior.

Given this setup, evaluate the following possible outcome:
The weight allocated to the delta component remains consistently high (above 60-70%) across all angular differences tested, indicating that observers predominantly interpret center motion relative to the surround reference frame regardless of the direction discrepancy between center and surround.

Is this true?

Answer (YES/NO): NO